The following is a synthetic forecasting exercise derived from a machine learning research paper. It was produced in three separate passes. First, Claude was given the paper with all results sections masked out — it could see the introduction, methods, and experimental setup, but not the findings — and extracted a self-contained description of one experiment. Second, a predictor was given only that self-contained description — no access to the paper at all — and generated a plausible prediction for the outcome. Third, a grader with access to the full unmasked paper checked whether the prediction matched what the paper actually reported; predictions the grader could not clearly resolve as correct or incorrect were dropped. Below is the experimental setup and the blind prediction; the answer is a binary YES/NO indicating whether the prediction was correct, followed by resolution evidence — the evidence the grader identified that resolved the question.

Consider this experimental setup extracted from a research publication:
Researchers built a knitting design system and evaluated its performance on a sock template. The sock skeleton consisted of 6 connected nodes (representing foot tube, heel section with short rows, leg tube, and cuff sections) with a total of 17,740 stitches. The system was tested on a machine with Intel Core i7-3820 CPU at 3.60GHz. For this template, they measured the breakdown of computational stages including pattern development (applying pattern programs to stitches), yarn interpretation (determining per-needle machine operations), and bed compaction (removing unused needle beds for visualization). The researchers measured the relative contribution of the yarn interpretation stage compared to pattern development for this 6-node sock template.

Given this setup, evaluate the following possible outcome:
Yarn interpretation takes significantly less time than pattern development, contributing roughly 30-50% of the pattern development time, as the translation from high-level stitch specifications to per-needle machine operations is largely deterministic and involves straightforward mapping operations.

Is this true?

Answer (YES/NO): NO